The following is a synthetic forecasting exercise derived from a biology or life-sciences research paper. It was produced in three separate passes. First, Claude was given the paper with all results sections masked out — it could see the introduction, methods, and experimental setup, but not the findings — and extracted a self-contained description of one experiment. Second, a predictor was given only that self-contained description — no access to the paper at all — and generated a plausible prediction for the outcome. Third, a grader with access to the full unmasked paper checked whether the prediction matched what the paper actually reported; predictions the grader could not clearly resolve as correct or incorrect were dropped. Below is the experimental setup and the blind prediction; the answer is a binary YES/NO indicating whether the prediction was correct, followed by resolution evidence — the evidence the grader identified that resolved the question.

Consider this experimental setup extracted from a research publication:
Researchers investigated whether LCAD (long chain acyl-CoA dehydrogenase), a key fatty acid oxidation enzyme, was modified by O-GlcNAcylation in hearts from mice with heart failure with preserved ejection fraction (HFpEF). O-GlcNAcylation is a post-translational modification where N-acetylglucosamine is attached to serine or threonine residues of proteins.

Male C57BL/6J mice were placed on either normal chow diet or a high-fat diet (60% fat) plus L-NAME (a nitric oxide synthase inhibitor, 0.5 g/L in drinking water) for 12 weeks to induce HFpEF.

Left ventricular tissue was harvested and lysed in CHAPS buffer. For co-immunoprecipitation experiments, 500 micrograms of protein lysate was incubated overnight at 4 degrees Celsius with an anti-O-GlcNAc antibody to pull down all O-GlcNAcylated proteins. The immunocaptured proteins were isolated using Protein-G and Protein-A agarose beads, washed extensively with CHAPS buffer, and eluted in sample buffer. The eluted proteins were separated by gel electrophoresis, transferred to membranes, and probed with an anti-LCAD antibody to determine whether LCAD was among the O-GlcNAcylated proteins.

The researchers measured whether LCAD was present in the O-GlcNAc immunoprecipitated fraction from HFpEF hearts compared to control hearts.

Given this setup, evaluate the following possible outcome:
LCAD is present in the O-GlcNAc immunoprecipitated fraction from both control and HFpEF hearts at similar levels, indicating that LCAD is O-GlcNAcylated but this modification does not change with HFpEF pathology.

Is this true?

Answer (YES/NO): NO